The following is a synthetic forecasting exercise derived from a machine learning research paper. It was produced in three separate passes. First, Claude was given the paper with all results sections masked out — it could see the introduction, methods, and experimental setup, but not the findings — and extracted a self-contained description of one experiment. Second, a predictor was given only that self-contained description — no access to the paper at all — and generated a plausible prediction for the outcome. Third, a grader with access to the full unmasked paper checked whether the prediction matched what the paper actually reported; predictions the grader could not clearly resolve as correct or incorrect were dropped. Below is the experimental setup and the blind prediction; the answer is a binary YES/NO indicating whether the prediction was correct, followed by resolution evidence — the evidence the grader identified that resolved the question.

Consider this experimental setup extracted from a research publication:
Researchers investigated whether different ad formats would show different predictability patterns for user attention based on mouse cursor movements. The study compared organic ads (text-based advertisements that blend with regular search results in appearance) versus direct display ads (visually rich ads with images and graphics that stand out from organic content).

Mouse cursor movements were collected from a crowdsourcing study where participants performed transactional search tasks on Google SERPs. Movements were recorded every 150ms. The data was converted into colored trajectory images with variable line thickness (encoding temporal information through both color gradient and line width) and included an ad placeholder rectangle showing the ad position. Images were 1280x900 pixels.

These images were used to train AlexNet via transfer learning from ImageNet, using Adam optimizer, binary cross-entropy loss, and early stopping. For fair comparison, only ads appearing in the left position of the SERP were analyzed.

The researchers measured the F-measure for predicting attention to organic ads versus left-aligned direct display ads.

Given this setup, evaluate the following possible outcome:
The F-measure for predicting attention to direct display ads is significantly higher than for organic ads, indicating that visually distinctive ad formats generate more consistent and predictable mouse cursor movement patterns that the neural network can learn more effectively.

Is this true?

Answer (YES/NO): YES